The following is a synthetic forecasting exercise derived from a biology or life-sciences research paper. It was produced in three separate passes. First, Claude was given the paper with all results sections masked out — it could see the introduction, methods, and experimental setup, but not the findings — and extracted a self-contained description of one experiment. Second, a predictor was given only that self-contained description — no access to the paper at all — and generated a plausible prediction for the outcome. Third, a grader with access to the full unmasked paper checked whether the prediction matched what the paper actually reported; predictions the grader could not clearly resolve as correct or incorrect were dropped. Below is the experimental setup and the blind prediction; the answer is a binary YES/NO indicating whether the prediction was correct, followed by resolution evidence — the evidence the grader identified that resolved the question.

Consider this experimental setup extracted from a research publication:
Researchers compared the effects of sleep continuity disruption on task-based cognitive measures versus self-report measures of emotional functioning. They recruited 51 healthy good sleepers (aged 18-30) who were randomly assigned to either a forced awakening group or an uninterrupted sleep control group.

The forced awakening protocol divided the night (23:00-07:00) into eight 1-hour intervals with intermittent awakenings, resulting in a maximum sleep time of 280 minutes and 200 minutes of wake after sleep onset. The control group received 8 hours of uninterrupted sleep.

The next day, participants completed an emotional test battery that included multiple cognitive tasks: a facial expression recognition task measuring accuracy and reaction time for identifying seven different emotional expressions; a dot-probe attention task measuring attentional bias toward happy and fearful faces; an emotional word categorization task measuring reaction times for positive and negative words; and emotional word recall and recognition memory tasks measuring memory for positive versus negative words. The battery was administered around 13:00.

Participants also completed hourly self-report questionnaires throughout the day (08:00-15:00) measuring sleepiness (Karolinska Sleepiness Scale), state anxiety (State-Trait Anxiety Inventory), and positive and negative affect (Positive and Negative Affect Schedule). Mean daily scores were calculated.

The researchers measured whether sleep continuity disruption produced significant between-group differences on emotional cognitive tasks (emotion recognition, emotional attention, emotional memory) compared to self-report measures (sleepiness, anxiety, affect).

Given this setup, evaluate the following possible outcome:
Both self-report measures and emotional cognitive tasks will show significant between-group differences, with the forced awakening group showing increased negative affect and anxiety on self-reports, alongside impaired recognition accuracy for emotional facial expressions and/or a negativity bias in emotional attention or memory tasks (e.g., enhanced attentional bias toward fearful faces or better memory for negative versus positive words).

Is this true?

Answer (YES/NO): NO